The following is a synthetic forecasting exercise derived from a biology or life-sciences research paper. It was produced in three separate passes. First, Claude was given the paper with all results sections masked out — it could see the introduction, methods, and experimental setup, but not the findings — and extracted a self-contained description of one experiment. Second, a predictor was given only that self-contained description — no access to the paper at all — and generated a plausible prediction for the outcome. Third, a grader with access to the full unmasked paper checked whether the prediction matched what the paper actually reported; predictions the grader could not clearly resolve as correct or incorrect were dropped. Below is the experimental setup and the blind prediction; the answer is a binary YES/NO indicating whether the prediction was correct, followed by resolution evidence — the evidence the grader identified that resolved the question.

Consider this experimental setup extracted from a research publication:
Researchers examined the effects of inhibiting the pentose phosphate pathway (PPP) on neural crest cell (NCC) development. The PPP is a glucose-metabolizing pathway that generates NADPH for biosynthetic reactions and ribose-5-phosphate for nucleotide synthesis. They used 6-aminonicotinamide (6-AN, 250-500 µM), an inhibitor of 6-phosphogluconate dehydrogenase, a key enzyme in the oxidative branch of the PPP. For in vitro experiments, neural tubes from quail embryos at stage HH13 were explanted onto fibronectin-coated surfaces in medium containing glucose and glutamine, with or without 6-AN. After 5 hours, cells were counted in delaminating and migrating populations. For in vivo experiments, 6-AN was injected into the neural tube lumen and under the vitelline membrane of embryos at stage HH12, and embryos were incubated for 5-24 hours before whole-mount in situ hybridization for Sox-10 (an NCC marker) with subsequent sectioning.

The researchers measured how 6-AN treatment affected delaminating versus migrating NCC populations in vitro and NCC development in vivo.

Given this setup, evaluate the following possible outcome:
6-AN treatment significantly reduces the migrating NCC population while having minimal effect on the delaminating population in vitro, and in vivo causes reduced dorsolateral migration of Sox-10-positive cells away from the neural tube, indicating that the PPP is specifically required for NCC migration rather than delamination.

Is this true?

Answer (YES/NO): NO